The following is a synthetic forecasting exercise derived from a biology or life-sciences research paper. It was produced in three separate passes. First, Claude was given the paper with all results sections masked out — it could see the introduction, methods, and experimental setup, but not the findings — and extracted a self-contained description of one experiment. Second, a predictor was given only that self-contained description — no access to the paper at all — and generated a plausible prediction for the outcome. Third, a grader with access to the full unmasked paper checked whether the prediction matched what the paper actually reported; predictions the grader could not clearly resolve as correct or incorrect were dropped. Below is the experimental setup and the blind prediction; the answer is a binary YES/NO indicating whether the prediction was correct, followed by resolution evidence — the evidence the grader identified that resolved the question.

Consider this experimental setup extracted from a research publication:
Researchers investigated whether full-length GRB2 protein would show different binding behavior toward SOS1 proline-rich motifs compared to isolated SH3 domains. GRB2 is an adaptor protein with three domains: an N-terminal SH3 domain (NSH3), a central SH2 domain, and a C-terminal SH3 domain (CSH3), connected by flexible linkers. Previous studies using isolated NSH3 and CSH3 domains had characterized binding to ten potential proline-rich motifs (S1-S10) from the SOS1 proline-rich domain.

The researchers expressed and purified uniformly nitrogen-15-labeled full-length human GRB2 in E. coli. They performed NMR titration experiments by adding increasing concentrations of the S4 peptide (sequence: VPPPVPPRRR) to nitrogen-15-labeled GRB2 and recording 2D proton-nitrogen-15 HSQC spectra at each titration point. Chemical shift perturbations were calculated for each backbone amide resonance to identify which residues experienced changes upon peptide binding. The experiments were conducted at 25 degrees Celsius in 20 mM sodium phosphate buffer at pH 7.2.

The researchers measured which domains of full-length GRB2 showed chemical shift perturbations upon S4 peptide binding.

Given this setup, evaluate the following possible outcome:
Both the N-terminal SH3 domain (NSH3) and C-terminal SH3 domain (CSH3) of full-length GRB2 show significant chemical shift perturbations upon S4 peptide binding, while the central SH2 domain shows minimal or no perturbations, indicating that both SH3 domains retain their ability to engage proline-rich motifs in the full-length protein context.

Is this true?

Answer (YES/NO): NO